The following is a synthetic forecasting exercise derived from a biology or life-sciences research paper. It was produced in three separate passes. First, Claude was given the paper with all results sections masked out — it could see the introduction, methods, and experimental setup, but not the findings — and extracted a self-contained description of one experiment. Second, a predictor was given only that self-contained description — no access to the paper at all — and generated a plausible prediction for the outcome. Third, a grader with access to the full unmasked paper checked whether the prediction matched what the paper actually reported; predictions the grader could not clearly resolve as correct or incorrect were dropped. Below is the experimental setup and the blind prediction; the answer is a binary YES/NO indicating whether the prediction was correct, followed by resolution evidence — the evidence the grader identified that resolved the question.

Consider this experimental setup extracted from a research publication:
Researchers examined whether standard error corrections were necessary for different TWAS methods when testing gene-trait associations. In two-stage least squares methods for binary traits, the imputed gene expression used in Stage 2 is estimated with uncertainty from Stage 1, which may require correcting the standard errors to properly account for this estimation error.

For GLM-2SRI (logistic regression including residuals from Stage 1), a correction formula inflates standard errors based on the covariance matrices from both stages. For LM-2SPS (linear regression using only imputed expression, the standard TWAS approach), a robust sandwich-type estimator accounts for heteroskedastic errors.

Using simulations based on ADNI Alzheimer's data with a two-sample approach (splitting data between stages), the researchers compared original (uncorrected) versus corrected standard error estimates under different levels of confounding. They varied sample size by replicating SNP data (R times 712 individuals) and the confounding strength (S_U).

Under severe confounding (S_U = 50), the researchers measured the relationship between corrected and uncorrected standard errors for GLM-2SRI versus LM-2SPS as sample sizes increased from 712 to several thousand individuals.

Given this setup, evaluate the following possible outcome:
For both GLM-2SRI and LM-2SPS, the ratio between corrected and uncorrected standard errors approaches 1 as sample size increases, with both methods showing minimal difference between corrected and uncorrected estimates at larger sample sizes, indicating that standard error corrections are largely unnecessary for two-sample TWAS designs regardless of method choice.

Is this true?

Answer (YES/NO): NO